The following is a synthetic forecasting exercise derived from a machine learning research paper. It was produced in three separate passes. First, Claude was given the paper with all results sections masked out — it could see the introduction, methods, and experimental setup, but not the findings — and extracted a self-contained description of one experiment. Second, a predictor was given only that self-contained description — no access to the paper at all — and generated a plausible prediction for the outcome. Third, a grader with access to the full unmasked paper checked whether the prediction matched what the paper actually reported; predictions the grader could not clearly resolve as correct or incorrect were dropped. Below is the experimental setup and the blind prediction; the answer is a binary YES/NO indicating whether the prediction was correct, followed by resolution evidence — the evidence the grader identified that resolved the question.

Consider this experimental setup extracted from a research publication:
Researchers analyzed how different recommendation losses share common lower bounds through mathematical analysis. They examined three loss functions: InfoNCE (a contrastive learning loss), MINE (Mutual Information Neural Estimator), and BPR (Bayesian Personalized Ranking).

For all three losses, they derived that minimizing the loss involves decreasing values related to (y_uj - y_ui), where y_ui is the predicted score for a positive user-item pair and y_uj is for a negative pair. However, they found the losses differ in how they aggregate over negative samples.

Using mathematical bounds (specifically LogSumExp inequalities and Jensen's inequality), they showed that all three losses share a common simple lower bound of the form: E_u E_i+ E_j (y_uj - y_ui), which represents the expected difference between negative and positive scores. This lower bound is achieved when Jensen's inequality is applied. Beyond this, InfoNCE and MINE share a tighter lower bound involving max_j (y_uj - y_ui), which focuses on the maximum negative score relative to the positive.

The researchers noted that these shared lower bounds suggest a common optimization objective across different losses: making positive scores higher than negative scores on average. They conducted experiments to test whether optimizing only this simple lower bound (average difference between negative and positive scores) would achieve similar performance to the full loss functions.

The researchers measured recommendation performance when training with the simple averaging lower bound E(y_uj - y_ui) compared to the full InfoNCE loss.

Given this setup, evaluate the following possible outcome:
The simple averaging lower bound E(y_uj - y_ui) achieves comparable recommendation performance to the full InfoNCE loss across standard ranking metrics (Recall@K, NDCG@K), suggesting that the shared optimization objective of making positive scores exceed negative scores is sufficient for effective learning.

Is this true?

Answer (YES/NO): NO